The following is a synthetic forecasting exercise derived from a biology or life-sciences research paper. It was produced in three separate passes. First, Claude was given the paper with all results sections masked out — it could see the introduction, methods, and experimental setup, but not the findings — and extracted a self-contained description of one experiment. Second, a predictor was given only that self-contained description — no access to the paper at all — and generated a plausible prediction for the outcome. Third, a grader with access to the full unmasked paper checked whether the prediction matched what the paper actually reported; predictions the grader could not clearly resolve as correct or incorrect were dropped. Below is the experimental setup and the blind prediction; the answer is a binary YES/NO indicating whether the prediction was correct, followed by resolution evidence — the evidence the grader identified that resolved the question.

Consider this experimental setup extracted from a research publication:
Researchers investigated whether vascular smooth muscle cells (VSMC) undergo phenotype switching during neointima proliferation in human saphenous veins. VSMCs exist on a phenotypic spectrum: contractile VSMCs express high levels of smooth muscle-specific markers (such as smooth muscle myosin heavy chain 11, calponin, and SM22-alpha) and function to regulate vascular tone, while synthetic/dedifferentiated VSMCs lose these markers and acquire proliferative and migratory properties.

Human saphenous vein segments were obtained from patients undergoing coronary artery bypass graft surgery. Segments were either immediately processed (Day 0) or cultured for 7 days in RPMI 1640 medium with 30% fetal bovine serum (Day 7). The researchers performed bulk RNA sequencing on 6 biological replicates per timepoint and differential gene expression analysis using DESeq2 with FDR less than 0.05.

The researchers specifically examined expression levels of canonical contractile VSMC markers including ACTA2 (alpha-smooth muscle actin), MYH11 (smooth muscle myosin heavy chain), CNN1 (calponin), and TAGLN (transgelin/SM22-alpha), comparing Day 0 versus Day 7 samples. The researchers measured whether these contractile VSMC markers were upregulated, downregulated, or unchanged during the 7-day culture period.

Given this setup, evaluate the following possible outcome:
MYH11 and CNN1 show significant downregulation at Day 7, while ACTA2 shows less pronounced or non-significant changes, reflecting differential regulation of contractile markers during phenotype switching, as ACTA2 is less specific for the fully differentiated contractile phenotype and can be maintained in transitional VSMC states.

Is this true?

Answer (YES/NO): NO